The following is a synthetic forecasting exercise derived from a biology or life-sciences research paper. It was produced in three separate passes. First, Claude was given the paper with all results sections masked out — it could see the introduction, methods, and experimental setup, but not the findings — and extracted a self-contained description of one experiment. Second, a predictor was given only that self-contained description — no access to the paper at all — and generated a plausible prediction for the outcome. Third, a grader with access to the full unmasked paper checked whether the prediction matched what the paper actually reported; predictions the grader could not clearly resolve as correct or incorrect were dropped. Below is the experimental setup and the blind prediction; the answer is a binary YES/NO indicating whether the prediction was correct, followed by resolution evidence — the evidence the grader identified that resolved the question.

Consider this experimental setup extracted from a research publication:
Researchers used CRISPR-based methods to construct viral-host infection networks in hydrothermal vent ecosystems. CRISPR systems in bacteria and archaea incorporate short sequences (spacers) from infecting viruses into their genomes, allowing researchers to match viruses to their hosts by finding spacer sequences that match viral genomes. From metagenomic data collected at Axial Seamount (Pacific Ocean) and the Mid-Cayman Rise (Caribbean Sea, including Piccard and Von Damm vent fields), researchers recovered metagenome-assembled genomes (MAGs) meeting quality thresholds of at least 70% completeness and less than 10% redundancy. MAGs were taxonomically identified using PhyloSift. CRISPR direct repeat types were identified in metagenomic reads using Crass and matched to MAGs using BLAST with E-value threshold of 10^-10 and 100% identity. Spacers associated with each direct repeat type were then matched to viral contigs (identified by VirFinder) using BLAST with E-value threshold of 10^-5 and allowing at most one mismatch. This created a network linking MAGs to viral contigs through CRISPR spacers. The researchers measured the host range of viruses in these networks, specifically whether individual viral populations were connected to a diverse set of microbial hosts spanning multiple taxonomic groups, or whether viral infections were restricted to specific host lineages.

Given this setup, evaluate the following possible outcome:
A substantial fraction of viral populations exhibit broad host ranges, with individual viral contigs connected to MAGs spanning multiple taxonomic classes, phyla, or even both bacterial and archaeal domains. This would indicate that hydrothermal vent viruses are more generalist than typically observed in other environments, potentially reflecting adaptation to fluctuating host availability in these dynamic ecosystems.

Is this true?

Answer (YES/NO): NO